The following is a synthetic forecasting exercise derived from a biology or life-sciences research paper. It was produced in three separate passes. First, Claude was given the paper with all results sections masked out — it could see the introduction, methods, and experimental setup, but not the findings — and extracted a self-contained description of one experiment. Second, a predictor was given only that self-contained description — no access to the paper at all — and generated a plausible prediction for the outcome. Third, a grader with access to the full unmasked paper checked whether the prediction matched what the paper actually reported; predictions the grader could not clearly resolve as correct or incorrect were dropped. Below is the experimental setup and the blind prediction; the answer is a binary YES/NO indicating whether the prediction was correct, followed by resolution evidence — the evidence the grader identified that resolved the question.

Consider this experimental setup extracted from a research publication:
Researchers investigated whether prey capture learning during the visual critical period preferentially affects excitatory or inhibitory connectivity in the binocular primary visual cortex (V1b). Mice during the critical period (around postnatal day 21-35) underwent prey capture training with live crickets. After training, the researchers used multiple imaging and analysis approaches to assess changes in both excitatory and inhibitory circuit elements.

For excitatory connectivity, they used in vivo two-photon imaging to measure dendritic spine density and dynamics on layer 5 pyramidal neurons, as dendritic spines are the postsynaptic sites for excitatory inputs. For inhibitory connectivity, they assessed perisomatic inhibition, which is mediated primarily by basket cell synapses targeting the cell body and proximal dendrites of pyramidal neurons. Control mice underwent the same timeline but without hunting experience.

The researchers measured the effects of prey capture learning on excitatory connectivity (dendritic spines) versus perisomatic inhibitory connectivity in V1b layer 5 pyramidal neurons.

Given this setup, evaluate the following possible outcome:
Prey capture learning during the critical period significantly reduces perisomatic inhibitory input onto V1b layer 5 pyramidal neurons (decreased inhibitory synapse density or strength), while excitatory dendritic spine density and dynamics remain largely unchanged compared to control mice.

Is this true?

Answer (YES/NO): NO